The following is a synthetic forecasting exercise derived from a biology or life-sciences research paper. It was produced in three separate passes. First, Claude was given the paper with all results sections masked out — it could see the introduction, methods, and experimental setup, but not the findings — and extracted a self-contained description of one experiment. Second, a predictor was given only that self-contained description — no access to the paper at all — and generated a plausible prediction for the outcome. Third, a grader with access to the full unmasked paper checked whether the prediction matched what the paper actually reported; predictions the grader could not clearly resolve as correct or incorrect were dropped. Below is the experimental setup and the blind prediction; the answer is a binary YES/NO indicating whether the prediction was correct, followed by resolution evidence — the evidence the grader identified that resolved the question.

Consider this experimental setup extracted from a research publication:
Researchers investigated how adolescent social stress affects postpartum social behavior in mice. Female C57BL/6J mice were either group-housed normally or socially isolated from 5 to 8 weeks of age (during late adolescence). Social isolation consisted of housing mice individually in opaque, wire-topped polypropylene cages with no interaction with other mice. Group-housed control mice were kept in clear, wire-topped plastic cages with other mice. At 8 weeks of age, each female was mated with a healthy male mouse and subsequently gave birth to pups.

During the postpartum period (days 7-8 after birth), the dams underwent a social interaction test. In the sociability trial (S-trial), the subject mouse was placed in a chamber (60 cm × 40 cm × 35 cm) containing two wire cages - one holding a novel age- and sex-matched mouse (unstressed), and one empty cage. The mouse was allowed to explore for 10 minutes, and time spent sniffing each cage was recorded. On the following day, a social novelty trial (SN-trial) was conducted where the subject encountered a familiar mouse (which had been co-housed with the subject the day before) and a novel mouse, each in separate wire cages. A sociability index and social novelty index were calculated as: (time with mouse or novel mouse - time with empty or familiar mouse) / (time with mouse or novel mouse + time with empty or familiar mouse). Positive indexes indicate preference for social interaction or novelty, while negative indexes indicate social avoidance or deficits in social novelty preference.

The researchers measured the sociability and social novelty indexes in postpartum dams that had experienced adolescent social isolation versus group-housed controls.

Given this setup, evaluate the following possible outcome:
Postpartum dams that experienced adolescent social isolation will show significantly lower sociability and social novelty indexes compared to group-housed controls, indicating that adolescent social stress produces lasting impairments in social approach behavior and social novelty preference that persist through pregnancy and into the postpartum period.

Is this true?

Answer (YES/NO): NO